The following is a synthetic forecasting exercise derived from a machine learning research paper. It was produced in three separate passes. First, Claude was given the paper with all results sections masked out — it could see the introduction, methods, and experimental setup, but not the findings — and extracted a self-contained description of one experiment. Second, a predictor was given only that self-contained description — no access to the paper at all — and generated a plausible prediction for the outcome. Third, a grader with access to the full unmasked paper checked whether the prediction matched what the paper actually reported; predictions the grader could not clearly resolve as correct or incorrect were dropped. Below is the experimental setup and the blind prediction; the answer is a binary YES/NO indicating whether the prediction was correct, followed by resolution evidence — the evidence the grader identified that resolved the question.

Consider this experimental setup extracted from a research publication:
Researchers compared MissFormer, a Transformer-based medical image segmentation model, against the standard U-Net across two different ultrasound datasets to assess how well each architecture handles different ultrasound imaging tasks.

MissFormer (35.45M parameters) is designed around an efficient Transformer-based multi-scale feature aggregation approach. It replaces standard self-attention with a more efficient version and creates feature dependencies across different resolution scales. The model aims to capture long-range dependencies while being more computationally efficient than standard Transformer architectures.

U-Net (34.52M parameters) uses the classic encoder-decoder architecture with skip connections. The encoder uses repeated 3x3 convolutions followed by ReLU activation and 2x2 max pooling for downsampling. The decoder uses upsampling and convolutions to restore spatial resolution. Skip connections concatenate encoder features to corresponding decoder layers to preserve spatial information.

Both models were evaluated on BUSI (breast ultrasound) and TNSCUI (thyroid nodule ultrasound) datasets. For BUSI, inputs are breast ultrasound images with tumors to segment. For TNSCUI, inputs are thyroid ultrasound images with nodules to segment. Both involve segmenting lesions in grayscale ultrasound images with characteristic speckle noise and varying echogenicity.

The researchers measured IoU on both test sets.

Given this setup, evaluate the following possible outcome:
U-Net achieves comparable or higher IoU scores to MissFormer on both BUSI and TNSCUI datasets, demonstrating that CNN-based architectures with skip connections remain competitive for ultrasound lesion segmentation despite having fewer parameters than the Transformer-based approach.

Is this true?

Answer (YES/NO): YES